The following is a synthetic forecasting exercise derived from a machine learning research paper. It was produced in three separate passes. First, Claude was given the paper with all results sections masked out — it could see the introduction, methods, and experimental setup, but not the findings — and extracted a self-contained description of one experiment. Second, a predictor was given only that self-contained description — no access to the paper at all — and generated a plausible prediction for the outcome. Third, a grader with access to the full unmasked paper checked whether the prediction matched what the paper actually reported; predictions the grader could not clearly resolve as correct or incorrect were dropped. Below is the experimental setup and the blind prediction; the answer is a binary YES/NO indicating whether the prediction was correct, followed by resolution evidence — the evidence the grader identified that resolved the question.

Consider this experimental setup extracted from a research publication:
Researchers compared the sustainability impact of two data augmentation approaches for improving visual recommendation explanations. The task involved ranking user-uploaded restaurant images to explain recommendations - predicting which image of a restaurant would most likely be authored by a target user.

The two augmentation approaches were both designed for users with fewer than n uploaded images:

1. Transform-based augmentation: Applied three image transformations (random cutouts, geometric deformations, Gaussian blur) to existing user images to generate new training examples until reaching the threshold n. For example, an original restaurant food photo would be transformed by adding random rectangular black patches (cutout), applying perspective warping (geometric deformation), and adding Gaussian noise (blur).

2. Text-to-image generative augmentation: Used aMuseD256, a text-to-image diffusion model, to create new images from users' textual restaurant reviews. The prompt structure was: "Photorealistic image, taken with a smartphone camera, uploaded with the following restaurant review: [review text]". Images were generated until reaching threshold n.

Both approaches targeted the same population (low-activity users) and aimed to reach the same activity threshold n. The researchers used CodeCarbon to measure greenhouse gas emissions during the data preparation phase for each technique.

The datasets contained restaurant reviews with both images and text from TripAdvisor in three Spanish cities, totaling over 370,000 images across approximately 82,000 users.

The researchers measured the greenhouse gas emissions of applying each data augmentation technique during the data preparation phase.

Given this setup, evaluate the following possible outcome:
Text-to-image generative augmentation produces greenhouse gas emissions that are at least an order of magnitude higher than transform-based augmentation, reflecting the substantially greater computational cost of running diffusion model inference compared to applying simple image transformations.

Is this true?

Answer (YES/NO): NO